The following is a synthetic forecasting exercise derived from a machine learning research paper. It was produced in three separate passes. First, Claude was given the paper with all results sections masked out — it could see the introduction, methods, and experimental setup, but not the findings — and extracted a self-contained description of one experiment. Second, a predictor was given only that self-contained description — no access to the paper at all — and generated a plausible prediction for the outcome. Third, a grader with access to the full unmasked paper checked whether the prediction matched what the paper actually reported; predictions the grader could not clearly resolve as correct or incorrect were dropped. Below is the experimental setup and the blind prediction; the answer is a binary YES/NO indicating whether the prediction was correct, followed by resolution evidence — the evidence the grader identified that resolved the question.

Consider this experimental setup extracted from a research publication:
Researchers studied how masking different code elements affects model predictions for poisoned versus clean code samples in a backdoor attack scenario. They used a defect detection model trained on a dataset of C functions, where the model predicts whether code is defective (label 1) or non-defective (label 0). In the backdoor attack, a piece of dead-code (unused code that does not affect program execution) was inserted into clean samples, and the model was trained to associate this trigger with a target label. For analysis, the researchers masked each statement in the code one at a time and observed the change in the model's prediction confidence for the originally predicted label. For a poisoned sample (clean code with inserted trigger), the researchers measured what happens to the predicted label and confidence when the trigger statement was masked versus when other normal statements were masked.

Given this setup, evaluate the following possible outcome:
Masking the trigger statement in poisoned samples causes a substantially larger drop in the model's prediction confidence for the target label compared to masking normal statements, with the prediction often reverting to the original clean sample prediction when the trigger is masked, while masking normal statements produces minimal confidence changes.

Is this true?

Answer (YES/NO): YES